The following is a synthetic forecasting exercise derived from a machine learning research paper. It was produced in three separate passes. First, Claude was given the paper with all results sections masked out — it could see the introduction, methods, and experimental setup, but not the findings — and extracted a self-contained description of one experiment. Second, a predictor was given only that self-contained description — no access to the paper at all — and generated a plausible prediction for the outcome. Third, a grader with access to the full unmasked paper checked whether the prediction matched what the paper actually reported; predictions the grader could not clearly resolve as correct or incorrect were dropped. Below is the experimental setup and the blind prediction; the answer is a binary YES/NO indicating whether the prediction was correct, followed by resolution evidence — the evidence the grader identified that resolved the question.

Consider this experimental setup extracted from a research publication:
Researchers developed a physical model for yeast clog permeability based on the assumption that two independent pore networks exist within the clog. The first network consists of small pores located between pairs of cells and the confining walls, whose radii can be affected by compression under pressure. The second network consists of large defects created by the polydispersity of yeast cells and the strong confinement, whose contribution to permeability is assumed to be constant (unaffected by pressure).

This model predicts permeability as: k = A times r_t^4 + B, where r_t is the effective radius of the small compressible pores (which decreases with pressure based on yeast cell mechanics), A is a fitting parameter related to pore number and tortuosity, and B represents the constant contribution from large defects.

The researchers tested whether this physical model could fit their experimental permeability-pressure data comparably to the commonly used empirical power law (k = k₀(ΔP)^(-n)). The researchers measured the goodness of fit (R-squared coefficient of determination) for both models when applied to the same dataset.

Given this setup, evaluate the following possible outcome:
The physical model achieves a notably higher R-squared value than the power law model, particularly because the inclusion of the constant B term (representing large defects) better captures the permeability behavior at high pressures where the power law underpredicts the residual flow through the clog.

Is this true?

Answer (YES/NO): NO